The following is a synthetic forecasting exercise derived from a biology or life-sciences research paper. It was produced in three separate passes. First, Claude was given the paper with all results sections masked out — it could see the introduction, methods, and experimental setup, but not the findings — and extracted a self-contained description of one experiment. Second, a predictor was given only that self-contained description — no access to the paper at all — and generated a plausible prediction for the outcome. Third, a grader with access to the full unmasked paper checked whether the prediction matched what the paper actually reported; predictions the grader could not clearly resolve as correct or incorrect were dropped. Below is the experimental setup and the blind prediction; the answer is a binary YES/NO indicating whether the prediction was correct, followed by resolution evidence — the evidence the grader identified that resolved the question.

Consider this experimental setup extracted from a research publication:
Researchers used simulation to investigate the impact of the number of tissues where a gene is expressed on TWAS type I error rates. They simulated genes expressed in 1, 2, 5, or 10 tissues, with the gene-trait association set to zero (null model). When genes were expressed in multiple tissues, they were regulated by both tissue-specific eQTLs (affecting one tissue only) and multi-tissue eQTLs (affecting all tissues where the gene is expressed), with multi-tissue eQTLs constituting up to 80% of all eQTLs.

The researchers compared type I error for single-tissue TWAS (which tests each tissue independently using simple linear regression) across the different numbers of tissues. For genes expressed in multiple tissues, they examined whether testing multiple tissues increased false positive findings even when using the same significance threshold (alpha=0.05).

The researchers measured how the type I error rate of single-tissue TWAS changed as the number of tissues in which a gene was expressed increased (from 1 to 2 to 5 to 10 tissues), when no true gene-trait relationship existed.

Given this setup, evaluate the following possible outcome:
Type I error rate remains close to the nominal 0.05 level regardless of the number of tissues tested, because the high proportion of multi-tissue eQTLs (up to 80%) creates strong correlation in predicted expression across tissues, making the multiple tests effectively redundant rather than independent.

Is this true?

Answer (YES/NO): NO